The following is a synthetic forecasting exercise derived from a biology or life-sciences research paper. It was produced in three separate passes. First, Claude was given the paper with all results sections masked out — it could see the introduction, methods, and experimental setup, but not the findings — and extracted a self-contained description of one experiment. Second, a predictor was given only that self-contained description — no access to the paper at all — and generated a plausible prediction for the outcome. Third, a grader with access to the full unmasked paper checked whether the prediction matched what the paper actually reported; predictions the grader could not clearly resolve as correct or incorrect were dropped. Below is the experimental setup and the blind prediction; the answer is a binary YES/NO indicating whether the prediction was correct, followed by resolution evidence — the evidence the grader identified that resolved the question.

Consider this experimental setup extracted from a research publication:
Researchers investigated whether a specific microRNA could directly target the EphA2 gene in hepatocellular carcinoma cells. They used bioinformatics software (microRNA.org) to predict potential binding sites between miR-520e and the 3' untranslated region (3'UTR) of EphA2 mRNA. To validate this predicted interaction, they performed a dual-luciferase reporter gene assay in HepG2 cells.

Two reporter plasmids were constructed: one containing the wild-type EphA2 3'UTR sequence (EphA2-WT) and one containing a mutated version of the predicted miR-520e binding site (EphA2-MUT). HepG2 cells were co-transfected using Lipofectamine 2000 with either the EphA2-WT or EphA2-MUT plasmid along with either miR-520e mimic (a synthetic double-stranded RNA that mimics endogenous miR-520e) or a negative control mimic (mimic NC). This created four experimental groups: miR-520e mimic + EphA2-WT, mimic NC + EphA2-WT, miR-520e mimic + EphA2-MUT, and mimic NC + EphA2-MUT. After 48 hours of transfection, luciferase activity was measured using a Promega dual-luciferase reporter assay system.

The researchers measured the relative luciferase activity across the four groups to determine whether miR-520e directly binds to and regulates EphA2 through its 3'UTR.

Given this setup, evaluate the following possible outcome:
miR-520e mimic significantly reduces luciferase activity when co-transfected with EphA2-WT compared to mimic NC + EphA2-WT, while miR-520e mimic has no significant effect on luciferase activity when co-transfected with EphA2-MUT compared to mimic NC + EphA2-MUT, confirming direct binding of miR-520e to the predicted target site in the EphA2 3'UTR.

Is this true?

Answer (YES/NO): YES